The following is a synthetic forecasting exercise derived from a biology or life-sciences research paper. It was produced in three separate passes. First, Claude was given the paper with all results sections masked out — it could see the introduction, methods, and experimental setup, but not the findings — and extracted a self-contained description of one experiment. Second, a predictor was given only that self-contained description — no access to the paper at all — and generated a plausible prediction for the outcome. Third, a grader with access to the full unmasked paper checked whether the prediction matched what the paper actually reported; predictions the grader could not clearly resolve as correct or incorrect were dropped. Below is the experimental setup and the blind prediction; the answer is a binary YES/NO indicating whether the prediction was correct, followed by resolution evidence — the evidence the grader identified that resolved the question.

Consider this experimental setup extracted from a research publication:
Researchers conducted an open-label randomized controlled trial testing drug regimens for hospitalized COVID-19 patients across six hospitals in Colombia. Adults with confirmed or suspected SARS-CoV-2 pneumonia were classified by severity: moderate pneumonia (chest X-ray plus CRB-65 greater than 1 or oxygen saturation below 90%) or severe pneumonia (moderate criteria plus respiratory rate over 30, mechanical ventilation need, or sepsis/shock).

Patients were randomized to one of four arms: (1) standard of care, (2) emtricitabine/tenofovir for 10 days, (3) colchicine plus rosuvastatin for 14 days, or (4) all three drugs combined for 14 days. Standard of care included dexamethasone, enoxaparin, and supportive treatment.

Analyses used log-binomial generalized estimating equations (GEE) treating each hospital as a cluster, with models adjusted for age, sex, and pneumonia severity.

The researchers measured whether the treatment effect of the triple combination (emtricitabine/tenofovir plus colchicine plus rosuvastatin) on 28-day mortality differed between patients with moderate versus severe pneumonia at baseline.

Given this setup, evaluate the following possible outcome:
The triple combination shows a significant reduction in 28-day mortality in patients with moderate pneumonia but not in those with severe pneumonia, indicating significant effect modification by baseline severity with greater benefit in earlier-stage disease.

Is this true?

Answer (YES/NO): YES